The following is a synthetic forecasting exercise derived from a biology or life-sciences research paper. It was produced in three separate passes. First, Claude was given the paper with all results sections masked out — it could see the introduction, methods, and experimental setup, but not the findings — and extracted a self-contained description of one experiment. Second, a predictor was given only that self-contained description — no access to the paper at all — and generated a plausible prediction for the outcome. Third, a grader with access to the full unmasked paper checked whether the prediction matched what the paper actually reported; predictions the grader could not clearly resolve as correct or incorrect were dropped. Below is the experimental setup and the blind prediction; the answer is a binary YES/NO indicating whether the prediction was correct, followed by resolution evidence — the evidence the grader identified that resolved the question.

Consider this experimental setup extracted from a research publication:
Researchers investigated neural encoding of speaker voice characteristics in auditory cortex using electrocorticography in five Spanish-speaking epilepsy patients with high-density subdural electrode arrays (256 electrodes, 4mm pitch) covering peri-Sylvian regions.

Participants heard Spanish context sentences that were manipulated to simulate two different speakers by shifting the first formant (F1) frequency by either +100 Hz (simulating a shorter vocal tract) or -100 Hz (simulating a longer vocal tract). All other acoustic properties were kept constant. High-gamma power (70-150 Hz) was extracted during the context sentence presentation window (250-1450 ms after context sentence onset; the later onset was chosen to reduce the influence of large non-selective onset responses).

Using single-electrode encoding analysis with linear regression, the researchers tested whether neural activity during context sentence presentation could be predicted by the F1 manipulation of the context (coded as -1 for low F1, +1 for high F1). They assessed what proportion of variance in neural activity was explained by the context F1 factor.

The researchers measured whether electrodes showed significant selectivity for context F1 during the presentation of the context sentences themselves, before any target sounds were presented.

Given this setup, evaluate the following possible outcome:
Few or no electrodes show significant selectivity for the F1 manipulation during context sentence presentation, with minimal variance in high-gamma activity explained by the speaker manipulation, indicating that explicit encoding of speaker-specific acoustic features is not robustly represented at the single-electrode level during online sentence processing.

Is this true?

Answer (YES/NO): NO